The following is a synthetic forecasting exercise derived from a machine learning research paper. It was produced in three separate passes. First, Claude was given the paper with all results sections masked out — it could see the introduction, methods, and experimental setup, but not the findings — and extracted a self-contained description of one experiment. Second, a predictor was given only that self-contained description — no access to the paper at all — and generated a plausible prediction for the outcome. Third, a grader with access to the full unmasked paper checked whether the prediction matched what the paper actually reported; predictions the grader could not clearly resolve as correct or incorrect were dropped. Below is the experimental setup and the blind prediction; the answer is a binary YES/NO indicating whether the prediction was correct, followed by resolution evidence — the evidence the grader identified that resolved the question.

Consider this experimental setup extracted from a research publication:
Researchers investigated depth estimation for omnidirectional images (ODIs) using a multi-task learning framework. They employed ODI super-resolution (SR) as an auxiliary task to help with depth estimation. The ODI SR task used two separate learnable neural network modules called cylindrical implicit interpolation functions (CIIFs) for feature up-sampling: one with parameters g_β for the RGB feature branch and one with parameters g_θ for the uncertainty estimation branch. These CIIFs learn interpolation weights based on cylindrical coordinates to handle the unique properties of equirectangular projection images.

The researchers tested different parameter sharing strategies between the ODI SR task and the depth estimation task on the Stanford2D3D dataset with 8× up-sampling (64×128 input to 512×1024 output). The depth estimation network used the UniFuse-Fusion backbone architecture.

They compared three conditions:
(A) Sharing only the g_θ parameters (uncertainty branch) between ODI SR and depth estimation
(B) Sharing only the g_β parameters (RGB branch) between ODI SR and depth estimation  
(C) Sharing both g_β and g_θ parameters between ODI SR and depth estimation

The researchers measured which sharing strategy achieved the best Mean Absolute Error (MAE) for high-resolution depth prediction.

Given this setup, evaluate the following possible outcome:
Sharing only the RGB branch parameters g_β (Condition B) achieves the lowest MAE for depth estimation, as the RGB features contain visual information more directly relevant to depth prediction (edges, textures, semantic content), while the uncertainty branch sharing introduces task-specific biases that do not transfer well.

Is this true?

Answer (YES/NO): NO